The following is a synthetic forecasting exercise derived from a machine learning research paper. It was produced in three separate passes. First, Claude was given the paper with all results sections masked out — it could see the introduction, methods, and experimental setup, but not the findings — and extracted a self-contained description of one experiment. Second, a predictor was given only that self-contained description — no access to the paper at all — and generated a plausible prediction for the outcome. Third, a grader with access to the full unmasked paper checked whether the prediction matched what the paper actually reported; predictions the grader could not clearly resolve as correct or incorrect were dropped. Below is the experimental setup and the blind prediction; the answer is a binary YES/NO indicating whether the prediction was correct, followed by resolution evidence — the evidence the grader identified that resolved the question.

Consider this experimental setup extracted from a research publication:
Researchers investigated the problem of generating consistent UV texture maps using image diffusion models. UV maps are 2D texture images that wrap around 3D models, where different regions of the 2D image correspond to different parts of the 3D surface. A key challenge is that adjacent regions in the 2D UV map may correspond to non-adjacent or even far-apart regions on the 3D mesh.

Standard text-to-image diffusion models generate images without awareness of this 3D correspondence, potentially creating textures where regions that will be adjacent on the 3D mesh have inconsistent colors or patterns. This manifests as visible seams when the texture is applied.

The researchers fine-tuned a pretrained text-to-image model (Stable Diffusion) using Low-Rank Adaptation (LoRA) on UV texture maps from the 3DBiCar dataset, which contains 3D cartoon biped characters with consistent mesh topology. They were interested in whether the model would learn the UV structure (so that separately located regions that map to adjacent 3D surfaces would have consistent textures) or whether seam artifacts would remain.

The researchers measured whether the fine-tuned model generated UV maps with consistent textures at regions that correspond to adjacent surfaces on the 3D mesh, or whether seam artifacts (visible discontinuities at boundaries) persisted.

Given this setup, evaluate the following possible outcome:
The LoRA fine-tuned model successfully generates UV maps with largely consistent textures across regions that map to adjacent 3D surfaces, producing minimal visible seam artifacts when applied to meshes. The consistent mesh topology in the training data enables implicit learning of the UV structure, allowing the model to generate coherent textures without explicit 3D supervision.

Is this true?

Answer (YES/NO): NO